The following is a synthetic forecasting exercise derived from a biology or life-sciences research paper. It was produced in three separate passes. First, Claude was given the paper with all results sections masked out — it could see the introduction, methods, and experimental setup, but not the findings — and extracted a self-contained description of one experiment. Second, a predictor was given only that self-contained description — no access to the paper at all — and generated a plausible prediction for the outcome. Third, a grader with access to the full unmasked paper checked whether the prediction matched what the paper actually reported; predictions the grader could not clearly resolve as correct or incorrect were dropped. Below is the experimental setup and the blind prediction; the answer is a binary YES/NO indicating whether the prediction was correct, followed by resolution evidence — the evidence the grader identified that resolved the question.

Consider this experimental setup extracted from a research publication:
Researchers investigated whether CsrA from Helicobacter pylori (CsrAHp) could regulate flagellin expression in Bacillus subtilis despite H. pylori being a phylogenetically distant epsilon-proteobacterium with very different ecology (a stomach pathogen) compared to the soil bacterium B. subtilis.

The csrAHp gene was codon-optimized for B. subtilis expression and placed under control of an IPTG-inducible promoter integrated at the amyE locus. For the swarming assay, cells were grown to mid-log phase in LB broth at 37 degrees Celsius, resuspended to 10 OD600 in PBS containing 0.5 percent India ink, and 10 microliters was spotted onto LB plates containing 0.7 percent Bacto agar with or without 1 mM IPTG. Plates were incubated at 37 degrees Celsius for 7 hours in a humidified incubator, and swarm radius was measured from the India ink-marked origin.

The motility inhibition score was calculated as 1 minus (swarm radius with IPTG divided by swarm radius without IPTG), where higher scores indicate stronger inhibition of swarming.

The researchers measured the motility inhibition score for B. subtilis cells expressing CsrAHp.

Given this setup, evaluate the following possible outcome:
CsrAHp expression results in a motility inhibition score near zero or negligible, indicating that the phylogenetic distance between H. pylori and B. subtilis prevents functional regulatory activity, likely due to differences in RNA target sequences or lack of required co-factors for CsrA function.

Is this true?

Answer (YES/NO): NO